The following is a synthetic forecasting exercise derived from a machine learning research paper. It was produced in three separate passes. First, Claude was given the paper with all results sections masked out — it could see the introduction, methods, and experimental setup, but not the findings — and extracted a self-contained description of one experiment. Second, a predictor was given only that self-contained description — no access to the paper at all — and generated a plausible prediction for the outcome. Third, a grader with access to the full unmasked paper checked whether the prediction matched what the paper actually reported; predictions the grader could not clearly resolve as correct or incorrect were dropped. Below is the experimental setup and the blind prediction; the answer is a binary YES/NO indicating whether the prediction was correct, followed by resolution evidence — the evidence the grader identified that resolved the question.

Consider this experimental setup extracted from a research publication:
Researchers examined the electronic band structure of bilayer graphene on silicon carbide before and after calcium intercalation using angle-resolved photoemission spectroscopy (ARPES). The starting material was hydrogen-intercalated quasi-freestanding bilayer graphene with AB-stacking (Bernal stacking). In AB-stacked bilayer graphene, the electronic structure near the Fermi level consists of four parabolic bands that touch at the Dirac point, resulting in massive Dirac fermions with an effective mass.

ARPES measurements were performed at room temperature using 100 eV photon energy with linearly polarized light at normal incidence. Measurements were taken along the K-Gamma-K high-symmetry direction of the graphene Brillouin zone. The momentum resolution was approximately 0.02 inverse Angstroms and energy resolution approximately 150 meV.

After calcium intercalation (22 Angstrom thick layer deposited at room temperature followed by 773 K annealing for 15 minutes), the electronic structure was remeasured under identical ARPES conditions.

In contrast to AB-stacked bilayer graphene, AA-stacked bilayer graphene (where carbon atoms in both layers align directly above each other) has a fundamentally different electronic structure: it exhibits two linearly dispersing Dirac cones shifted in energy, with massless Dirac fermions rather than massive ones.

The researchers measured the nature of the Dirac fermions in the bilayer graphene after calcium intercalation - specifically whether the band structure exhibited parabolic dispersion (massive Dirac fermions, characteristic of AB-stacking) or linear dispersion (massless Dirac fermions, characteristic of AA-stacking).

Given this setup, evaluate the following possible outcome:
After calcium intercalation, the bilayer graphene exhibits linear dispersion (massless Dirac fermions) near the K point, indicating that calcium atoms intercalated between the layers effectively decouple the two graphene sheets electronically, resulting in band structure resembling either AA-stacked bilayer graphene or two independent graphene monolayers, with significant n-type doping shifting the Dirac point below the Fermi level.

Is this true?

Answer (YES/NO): NO